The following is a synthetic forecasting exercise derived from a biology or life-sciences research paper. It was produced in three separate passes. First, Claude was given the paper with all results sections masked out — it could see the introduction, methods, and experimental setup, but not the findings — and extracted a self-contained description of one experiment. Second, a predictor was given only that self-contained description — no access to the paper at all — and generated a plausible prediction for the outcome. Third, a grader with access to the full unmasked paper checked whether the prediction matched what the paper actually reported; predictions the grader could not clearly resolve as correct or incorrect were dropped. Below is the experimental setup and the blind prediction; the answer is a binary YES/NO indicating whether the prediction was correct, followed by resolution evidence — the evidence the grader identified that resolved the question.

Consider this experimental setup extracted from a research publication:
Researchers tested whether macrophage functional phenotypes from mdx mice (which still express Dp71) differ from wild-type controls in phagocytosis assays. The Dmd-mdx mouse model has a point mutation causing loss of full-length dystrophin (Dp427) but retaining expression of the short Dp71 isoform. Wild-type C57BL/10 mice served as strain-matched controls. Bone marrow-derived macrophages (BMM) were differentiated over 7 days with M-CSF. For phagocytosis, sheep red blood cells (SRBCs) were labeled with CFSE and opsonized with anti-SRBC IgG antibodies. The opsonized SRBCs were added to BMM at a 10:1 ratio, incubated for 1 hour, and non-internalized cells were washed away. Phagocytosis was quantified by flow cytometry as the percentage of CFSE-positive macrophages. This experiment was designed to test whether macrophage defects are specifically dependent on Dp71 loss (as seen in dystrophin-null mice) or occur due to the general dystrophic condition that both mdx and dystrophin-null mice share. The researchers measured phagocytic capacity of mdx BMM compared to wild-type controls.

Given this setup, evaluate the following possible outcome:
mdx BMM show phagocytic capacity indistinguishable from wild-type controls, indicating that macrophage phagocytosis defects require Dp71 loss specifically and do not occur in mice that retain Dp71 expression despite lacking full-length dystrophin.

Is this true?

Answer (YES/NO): YES